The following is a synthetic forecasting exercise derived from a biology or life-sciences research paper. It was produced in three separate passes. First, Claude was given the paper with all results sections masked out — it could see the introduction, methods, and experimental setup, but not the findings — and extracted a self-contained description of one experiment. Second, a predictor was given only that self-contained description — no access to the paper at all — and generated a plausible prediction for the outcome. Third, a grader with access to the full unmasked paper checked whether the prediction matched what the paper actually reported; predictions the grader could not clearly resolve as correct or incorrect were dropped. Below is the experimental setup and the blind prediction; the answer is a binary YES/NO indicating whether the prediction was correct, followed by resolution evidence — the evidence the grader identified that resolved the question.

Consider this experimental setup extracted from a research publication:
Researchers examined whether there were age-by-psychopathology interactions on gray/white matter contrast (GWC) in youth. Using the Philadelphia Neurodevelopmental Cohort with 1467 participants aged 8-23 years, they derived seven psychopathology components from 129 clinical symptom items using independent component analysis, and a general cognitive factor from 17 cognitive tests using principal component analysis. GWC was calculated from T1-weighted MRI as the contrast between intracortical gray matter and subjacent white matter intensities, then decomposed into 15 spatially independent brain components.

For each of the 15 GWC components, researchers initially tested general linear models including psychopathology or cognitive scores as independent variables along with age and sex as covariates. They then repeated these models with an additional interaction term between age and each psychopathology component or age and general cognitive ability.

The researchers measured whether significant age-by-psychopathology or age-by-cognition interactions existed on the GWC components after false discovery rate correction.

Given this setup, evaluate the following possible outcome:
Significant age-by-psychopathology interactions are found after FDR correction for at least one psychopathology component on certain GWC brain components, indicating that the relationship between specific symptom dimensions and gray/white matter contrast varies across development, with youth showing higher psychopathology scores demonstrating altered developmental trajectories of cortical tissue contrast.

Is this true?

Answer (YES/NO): NO